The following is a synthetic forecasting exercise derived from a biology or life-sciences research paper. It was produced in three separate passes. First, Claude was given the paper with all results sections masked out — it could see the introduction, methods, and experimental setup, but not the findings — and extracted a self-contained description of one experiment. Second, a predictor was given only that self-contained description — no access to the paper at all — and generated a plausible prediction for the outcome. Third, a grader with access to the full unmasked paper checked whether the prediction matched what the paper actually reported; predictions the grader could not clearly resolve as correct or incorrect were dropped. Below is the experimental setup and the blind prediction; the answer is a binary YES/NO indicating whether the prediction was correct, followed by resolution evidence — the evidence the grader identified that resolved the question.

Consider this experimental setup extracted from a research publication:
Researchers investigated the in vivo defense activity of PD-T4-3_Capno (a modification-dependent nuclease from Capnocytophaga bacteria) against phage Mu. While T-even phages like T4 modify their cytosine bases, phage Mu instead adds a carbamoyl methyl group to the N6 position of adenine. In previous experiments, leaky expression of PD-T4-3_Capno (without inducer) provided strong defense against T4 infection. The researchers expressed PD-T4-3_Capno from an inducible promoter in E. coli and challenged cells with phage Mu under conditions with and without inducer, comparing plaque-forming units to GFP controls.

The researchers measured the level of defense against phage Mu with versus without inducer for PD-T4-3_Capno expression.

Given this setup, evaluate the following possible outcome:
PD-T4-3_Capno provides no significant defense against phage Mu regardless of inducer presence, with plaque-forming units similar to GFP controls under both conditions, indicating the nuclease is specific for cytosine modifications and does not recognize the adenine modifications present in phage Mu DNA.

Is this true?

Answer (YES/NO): NO